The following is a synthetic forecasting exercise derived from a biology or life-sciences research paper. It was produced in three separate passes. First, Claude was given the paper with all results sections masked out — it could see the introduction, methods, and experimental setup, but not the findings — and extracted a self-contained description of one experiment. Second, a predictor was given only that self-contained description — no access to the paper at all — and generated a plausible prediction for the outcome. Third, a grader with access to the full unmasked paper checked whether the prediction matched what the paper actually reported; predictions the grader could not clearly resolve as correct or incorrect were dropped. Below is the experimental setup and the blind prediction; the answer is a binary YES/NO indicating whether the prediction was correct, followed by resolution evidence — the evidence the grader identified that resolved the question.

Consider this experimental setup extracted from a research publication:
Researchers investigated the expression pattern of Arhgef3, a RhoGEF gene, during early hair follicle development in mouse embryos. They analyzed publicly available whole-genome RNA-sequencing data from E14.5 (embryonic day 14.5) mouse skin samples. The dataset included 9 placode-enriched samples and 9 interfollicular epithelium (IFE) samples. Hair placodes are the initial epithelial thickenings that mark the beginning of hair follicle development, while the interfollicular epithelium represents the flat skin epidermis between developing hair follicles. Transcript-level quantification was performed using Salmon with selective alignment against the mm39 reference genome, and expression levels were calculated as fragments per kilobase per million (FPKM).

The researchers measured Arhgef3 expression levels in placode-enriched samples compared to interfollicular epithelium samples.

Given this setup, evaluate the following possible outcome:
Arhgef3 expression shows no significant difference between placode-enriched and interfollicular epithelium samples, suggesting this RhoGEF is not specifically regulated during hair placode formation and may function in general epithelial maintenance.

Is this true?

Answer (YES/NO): NO